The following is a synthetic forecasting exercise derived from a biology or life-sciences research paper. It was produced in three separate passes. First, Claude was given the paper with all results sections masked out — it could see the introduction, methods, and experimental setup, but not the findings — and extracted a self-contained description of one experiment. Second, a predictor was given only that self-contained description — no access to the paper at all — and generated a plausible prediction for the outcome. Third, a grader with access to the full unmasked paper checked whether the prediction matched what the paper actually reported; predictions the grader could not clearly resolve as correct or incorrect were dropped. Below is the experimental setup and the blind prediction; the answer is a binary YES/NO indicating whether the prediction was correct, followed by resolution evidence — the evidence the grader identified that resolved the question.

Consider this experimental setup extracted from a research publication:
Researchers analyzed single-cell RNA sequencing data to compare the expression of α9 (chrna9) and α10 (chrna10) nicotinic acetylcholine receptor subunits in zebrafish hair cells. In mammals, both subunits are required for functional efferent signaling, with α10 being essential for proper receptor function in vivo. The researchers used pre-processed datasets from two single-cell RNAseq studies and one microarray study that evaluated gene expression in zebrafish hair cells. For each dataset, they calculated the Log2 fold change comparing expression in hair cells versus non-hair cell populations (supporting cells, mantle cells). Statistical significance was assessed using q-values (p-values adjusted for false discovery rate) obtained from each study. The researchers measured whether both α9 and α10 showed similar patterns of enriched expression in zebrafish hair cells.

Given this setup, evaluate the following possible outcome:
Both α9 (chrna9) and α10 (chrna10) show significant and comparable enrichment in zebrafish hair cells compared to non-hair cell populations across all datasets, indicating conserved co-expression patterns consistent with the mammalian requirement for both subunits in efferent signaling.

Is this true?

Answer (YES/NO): NO